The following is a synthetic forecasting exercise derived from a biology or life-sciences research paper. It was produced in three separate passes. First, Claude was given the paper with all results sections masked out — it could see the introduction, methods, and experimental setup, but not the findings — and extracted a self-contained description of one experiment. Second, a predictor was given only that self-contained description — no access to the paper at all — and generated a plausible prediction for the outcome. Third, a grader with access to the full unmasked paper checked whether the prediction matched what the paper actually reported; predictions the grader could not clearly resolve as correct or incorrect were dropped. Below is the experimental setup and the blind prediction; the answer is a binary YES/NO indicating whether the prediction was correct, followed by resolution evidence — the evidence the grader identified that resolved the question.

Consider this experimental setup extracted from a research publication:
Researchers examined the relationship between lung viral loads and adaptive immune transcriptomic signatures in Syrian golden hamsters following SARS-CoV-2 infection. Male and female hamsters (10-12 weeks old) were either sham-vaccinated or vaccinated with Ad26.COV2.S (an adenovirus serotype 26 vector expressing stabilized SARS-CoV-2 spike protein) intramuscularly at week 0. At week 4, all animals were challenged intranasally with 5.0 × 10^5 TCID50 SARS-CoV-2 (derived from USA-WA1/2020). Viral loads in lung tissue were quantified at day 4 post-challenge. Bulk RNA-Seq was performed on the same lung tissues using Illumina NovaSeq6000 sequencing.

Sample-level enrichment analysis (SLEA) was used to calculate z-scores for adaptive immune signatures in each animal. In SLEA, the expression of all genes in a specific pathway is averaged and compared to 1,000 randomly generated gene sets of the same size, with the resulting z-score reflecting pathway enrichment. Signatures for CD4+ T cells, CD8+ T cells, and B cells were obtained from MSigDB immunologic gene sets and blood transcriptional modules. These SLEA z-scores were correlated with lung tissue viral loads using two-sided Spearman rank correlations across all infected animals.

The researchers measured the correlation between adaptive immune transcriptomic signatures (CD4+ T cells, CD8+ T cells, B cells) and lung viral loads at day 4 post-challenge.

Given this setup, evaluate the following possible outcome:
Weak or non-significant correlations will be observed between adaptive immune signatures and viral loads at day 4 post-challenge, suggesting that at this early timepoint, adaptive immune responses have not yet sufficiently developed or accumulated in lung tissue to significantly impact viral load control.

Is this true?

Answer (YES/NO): NO